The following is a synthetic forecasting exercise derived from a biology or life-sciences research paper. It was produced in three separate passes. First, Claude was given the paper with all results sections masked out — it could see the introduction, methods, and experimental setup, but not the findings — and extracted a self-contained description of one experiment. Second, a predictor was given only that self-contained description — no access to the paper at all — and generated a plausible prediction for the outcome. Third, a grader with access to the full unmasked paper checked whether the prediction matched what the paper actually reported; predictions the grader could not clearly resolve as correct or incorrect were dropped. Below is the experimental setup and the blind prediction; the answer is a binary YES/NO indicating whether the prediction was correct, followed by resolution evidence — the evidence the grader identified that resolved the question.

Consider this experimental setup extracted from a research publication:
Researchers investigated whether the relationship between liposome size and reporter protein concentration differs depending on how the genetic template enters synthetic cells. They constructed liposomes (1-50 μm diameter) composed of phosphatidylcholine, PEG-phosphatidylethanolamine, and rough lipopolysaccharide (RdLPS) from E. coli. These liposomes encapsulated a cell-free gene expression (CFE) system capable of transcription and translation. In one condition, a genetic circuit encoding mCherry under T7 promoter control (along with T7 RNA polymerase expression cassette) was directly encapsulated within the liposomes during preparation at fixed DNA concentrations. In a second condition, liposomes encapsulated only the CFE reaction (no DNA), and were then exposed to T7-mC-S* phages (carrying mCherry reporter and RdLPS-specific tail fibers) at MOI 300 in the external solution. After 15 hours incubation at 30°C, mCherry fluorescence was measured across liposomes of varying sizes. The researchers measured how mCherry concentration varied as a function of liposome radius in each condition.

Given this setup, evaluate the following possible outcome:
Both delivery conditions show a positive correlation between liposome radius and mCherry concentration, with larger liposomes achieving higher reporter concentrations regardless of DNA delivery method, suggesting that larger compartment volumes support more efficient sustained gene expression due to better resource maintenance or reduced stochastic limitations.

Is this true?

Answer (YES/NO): NO